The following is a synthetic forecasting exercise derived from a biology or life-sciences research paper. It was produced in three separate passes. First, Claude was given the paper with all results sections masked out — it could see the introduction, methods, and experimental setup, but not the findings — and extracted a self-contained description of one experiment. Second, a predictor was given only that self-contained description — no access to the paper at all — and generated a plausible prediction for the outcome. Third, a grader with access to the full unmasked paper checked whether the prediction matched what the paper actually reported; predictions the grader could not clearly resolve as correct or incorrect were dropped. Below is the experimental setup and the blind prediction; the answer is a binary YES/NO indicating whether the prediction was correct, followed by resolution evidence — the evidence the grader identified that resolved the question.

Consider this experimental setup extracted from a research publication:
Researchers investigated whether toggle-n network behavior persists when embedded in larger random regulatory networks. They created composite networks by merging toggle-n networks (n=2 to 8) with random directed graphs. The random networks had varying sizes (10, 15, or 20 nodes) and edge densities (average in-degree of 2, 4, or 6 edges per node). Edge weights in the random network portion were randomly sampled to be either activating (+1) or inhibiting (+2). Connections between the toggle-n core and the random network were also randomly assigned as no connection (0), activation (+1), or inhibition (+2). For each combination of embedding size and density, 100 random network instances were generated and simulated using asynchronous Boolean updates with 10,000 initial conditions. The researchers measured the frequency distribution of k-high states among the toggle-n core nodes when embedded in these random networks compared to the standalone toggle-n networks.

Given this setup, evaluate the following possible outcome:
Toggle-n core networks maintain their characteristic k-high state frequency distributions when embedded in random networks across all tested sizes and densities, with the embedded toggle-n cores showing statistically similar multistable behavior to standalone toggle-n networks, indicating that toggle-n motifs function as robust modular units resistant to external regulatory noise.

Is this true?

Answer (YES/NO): NO